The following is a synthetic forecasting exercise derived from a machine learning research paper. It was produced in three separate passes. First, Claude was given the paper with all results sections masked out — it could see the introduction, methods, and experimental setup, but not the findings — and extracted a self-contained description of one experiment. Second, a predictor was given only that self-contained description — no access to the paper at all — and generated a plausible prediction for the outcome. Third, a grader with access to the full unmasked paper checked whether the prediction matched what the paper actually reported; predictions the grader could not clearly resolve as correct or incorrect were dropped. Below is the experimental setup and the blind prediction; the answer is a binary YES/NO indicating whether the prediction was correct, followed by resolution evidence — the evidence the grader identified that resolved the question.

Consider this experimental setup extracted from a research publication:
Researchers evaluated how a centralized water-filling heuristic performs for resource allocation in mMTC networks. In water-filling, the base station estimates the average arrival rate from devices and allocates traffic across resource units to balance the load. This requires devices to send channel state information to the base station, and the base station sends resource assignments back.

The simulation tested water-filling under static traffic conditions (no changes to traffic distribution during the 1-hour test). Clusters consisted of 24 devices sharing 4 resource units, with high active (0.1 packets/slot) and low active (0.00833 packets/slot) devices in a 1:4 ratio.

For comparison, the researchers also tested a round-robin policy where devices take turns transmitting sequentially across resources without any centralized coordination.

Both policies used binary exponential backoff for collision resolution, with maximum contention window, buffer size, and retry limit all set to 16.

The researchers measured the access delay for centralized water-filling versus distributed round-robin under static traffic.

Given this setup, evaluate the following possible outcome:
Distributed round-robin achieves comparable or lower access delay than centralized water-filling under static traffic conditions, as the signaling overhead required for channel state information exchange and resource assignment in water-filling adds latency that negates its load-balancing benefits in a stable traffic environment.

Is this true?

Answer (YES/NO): YES